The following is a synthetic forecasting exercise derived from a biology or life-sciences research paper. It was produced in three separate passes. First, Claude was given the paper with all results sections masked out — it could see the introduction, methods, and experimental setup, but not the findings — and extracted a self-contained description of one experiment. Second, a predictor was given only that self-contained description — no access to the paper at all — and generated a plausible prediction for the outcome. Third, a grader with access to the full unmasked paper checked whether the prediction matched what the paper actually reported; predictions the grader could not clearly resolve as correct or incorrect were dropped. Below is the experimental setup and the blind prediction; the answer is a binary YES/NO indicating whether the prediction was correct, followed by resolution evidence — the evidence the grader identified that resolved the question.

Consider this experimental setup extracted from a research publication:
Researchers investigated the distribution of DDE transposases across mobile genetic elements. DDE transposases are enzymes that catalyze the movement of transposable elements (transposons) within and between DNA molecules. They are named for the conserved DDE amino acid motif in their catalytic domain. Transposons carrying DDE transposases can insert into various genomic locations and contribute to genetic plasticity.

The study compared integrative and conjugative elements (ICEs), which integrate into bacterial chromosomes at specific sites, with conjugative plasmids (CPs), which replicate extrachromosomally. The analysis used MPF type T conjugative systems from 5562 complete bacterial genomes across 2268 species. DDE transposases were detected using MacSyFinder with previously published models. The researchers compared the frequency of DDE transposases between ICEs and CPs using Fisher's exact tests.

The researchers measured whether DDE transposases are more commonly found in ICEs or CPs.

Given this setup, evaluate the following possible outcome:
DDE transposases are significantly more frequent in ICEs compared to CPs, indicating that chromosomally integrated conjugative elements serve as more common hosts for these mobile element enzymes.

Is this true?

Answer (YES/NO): NO